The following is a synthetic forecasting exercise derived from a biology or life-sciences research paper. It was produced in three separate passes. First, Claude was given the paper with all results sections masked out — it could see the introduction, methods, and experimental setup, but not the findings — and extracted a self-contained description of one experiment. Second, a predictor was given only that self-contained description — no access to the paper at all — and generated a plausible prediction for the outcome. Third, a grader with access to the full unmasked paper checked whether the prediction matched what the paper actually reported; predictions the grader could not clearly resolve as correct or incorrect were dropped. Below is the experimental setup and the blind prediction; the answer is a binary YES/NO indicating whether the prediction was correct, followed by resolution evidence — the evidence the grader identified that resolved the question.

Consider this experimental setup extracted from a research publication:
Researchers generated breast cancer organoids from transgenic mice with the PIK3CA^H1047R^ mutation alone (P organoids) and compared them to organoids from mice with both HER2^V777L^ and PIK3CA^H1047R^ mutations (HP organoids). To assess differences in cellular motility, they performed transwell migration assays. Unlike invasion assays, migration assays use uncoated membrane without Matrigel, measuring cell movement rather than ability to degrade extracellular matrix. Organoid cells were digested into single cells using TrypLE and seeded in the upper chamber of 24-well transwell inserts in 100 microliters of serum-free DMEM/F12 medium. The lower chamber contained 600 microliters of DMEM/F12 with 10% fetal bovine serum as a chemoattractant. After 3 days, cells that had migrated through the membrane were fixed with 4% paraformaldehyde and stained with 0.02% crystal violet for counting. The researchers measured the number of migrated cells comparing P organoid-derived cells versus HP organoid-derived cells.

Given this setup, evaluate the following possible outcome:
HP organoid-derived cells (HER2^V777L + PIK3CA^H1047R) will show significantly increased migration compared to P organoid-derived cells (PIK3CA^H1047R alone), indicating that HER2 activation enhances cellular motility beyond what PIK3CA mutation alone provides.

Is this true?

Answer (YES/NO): YES